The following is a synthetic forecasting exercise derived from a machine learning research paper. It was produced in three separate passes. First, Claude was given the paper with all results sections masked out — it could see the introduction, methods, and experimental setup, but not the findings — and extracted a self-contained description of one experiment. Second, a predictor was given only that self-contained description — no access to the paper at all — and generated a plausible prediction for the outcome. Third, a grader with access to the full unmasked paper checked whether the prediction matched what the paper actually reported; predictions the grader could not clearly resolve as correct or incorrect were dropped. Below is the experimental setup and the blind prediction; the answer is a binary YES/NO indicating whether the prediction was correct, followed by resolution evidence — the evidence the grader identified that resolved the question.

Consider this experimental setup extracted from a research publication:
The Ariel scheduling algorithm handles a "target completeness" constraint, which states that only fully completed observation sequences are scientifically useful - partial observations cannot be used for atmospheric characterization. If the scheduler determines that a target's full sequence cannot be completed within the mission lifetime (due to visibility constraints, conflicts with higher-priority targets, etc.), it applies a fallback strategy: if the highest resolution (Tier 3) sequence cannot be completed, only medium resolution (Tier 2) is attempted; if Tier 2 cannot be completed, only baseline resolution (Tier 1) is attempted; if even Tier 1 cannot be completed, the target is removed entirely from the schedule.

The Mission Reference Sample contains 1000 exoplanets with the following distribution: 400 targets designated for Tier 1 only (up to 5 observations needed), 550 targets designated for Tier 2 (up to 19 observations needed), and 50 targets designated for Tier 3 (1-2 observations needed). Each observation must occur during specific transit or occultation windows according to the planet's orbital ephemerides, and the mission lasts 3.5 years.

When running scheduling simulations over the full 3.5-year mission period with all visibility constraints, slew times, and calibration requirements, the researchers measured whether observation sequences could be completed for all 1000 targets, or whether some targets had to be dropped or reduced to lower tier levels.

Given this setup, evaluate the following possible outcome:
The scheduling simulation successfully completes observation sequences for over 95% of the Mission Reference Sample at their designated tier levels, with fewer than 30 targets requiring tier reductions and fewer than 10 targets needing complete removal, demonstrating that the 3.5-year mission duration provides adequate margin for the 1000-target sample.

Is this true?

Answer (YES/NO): YES